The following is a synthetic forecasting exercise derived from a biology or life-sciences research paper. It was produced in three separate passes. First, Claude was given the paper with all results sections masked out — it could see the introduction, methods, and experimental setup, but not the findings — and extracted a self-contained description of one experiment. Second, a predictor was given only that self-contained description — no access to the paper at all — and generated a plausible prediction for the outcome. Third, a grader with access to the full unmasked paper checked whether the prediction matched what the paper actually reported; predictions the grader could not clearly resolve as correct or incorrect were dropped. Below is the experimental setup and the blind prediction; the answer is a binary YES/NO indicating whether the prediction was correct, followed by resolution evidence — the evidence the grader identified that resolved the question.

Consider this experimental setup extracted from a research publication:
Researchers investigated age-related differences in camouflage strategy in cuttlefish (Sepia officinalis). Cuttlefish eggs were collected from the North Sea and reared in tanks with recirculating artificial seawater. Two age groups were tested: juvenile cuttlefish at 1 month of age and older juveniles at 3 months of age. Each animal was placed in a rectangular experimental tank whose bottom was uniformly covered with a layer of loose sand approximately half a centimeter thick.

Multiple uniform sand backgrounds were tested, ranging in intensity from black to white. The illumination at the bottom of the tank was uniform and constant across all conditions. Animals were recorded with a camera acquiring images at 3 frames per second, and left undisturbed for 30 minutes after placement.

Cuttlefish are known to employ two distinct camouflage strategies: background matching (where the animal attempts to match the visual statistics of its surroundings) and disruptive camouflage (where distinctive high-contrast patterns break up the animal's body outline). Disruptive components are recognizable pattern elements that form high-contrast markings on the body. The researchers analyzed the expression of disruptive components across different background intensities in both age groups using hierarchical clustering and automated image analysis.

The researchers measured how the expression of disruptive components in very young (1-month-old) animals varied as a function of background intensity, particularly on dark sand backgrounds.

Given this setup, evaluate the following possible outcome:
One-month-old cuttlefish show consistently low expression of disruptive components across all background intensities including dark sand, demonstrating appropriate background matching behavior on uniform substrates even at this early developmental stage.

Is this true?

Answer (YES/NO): NO